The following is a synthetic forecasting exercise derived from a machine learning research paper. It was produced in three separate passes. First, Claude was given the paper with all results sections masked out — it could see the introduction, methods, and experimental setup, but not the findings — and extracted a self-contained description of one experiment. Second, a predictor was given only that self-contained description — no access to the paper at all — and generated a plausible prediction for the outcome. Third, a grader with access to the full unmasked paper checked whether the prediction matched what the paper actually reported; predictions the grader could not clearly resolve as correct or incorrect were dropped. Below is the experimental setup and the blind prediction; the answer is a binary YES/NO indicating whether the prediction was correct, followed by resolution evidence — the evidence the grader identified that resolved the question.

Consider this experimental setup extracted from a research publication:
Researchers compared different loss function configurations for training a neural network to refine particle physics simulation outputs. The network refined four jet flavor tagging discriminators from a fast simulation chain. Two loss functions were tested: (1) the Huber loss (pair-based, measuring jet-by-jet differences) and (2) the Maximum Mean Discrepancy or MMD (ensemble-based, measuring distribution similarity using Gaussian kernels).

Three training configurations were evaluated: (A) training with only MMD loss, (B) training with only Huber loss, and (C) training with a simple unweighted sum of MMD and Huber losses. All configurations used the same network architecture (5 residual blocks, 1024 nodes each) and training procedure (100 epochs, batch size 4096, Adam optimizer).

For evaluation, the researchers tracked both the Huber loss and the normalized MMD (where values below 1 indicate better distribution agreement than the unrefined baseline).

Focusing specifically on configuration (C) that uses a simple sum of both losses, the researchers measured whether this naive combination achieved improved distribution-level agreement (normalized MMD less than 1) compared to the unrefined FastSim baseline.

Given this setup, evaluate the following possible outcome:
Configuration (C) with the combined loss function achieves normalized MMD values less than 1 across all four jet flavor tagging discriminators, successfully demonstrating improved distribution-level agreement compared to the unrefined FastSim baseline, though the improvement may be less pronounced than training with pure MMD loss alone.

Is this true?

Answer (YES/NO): NO